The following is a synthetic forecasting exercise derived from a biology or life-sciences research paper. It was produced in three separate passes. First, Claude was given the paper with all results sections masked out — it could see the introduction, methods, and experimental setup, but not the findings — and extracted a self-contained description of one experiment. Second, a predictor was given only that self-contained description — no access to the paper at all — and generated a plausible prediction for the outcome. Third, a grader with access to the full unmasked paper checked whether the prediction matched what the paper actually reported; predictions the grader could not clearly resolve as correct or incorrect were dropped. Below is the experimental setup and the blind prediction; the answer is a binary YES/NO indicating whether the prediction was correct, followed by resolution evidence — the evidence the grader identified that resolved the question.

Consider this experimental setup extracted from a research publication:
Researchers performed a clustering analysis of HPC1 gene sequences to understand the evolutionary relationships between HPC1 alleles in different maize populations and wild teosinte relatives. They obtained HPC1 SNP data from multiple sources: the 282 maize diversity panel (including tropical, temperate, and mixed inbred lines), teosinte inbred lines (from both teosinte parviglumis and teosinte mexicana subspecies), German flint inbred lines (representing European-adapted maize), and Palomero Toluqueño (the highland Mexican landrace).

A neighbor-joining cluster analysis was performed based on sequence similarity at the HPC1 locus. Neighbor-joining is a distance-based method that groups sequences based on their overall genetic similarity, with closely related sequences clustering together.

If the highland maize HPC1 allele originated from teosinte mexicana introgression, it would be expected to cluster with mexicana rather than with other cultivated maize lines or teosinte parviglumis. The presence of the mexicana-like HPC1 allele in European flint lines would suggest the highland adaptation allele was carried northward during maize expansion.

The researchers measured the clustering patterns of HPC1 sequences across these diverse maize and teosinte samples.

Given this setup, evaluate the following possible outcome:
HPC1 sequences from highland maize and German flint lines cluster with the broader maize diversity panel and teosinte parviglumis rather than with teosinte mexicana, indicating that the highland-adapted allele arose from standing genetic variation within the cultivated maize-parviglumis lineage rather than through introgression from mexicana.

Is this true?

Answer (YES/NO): NO